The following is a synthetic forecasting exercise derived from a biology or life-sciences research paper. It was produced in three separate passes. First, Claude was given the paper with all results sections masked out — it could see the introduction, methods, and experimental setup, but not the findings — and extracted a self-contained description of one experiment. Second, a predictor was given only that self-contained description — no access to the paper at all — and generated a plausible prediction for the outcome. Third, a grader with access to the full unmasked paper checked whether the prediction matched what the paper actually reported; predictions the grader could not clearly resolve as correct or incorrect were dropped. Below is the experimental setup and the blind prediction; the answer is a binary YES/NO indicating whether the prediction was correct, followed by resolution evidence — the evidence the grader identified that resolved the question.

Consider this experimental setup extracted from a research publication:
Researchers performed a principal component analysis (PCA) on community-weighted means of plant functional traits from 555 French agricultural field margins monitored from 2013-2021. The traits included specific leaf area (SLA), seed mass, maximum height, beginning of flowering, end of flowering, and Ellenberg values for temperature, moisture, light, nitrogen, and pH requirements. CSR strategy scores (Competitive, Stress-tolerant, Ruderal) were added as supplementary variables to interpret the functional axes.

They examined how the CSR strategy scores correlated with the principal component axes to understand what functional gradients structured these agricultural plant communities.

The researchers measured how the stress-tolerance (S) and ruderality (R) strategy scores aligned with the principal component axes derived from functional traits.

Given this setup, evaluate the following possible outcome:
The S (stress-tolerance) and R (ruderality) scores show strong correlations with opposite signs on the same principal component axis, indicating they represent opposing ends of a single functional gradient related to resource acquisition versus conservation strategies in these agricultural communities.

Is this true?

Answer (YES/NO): YES